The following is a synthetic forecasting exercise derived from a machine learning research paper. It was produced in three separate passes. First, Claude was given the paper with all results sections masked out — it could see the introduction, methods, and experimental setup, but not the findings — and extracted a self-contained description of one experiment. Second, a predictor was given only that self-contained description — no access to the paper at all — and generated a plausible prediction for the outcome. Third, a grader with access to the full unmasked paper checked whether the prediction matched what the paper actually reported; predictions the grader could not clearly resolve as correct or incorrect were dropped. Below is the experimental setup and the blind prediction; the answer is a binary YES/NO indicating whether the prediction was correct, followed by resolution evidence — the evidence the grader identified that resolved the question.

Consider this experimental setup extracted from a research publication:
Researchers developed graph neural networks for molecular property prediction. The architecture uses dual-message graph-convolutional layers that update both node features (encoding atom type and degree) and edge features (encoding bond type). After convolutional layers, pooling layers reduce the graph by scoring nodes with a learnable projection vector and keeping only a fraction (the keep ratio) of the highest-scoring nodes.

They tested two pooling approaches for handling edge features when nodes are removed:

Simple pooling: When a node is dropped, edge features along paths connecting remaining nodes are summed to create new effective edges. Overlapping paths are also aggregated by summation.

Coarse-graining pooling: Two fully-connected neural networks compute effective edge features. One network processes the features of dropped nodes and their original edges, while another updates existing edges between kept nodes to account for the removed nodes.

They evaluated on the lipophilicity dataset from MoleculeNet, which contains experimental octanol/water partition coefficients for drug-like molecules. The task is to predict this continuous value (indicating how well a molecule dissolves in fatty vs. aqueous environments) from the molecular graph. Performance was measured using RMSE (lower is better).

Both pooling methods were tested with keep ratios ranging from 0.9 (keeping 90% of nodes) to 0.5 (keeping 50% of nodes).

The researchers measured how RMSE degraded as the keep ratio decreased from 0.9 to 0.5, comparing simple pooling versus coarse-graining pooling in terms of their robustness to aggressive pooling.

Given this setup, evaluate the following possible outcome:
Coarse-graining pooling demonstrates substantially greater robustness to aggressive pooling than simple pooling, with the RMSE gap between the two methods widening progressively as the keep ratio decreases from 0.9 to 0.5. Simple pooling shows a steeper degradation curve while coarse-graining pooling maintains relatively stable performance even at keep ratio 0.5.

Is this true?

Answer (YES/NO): YES